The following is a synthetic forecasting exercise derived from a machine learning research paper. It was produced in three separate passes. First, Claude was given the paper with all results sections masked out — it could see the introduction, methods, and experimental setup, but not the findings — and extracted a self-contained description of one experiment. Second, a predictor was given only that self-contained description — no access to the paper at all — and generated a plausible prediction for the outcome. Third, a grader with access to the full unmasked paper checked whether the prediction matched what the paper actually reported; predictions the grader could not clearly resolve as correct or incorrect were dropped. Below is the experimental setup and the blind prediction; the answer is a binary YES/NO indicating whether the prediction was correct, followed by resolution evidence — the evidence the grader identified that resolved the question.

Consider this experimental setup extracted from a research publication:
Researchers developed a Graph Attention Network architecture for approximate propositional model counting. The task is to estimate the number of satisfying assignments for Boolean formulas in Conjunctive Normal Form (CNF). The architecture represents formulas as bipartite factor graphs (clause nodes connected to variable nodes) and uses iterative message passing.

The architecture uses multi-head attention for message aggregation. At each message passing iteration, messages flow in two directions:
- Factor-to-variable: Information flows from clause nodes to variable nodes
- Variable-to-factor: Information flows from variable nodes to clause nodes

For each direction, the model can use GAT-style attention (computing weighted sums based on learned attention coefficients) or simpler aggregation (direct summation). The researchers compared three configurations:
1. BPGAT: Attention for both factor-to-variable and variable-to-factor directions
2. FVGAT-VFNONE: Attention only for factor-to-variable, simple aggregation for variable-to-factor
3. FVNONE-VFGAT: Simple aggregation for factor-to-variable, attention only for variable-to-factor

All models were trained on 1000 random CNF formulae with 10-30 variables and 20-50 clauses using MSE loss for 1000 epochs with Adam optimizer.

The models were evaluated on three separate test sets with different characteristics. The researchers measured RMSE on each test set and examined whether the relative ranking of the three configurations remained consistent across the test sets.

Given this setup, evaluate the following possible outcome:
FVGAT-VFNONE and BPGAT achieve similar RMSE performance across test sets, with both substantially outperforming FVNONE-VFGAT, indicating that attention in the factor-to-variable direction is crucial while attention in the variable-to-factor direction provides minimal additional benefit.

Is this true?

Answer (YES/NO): NO